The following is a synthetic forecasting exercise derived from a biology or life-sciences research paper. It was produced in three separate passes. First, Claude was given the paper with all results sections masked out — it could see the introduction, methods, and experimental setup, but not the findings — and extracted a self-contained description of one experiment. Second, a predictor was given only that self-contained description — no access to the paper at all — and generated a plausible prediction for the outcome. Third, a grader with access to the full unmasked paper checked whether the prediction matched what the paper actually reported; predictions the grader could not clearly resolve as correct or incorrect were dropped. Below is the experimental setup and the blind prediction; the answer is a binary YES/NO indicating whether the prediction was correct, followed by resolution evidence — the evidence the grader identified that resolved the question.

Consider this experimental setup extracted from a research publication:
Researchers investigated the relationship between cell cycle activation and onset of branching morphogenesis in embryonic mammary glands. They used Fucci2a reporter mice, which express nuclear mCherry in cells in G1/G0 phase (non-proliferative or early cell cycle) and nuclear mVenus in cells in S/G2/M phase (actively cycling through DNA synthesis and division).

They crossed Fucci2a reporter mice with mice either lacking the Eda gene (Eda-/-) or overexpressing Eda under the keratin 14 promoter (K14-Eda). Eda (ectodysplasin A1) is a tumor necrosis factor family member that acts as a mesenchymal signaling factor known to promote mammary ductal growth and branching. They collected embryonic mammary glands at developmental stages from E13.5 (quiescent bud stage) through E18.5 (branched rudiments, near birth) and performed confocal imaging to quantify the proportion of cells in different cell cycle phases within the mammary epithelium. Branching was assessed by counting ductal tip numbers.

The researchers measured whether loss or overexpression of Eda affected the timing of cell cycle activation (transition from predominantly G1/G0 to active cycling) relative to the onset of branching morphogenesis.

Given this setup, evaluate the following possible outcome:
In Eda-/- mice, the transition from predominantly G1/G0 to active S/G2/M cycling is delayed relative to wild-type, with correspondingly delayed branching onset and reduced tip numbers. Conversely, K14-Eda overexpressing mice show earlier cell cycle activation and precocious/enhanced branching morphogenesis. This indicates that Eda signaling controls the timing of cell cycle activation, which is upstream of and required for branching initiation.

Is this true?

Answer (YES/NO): NO